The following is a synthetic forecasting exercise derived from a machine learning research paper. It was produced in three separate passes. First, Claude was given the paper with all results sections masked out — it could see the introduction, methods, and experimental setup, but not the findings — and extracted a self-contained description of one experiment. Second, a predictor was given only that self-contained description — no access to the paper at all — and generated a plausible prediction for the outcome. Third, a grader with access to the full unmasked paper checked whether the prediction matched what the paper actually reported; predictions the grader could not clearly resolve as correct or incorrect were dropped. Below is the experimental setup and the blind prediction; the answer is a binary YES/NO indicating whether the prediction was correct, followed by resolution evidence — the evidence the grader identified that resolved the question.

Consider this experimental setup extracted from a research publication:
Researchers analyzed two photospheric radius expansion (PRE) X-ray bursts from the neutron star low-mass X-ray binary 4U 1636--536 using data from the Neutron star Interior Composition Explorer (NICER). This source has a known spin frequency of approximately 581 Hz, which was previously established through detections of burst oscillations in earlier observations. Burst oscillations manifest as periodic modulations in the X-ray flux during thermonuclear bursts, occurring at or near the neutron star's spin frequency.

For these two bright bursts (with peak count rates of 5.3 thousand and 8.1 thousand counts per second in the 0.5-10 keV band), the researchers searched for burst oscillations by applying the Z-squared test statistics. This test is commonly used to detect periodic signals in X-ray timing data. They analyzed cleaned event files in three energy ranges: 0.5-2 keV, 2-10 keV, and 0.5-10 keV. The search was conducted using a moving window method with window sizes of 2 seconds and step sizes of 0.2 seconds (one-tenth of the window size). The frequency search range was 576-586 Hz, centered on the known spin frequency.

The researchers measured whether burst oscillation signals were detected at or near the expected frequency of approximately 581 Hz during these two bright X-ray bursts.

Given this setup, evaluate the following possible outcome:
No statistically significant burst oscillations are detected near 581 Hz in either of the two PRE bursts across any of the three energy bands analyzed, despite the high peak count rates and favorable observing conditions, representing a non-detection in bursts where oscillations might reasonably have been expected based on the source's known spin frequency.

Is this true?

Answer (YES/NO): YES